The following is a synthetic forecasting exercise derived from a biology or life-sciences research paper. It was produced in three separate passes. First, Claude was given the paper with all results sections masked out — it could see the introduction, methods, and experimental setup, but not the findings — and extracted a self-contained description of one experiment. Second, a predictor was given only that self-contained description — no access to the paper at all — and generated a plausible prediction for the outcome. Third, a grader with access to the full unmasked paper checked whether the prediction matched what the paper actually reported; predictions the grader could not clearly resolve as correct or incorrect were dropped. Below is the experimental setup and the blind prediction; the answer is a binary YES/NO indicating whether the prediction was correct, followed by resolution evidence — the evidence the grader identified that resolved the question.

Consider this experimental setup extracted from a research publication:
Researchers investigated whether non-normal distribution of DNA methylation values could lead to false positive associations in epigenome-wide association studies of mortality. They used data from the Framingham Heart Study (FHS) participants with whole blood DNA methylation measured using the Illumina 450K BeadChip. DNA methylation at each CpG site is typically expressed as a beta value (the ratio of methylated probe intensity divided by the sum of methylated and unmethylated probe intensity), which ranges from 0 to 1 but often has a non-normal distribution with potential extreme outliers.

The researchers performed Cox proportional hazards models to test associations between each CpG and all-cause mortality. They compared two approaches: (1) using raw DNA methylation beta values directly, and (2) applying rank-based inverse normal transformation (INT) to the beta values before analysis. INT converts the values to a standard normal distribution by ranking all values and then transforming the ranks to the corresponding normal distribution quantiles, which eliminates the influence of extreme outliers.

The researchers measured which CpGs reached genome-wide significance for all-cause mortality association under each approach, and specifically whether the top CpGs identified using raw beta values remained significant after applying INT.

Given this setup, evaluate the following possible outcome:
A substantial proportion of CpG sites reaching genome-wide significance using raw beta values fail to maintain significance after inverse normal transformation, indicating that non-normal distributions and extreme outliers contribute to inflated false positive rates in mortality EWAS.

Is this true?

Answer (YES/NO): YES